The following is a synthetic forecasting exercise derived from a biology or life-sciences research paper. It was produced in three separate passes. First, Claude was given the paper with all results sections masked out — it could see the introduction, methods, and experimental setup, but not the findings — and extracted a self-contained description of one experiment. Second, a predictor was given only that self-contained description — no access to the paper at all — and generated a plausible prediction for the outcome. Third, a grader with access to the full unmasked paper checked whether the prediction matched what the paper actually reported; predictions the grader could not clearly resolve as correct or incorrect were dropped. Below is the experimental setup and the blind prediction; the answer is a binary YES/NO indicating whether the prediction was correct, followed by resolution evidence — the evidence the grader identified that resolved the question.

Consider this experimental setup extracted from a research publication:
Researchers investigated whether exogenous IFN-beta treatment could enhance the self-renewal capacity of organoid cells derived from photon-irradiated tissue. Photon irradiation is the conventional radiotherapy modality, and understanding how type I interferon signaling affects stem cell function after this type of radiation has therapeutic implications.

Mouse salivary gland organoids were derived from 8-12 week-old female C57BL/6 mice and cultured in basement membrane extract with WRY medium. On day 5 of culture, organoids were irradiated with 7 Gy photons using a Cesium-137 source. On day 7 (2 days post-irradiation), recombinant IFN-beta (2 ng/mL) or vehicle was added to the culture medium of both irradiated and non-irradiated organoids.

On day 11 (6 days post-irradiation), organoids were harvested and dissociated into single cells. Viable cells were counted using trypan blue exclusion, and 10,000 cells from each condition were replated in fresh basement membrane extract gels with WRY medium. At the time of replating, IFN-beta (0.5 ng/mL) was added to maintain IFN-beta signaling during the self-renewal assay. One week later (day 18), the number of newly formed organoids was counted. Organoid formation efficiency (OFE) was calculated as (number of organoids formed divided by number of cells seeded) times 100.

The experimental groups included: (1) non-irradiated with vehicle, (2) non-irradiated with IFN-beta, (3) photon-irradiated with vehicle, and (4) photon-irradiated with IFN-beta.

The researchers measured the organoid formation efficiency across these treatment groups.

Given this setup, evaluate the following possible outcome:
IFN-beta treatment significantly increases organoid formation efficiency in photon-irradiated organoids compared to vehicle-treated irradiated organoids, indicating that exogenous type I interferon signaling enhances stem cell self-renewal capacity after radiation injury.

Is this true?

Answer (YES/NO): NO